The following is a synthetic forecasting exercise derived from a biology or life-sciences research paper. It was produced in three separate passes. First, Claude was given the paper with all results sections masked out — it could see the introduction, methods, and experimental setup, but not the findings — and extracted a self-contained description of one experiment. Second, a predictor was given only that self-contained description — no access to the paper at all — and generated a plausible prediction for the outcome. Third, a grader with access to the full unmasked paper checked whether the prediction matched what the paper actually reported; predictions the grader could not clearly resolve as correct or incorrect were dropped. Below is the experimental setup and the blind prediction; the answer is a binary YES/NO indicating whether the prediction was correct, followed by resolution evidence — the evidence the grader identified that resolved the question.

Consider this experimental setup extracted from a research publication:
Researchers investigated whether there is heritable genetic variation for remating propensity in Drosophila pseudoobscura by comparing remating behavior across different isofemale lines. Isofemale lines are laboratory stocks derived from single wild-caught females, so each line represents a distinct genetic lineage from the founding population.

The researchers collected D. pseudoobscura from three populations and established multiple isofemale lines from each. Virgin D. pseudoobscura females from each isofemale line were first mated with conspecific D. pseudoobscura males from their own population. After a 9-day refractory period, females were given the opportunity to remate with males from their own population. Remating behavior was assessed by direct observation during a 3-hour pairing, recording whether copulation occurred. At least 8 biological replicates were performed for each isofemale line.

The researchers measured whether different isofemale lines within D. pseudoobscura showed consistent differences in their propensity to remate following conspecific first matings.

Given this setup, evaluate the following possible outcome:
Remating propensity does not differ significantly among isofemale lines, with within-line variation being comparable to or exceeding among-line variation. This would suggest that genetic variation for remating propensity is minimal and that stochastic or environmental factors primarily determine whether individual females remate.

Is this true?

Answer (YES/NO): NO